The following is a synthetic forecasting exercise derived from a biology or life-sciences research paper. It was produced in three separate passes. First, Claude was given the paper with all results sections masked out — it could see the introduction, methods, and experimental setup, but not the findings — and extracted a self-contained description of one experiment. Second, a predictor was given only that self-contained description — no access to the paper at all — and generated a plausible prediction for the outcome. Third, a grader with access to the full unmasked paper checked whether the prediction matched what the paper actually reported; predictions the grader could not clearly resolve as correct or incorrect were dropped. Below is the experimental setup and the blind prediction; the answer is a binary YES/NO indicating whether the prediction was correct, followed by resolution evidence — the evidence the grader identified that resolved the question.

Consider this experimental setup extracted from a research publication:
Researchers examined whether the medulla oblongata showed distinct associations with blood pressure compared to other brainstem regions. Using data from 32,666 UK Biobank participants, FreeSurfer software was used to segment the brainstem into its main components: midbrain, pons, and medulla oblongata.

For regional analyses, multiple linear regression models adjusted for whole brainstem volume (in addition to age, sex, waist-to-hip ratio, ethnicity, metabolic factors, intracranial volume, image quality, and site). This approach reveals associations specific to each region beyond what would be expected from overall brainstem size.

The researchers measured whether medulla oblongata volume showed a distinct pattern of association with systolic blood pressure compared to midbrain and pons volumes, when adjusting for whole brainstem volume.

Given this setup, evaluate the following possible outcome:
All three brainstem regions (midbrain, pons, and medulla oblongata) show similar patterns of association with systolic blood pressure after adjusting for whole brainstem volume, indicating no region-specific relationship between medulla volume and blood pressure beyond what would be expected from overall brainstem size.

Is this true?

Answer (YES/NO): NO